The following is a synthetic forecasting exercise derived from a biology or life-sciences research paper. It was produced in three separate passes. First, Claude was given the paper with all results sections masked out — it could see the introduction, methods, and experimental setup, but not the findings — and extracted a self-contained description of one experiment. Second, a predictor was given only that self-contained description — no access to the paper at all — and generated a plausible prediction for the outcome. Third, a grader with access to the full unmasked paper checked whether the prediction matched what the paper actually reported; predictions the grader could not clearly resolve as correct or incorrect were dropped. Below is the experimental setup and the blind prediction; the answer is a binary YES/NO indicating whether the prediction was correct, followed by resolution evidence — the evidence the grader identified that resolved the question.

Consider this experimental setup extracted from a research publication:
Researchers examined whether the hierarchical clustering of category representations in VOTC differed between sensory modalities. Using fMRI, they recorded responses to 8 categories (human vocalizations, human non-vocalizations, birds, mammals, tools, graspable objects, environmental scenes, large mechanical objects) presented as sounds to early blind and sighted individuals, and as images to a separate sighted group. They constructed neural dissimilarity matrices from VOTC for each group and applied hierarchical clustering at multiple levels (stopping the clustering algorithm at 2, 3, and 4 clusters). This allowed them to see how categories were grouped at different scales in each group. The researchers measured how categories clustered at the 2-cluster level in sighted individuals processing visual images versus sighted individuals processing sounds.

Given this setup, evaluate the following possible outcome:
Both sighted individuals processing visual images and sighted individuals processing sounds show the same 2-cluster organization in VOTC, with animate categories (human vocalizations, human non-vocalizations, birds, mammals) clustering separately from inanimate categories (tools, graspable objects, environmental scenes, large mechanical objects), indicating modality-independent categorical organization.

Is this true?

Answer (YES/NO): NO